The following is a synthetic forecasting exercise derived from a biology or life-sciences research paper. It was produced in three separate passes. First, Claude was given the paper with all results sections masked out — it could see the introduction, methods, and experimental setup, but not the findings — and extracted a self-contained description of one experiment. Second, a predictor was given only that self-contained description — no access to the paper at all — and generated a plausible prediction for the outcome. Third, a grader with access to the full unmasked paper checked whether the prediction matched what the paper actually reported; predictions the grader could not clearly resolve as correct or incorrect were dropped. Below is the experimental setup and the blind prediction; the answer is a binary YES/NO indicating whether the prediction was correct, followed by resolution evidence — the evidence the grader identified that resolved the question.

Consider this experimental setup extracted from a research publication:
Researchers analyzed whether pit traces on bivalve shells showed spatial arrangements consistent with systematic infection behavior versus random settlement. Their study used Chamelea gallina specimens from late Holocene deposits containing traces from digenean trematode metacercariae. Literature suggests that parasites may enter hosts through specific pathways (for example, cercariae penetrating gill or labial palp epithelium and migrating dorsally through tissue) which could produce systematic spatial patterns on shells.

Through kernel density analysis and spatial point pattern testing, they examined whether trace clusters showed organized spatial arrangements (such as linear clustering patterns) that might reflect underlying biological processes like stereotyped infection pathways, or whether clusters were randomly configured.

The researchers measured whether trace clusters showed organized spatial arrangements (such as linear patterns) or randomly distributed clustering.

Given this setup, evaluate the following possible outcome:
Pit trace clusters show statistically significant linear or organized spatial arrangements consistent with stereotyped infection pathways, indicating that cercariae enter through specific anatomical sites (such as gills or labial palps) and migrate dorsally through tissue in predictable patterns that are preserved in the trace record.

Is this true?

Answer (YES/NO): YES